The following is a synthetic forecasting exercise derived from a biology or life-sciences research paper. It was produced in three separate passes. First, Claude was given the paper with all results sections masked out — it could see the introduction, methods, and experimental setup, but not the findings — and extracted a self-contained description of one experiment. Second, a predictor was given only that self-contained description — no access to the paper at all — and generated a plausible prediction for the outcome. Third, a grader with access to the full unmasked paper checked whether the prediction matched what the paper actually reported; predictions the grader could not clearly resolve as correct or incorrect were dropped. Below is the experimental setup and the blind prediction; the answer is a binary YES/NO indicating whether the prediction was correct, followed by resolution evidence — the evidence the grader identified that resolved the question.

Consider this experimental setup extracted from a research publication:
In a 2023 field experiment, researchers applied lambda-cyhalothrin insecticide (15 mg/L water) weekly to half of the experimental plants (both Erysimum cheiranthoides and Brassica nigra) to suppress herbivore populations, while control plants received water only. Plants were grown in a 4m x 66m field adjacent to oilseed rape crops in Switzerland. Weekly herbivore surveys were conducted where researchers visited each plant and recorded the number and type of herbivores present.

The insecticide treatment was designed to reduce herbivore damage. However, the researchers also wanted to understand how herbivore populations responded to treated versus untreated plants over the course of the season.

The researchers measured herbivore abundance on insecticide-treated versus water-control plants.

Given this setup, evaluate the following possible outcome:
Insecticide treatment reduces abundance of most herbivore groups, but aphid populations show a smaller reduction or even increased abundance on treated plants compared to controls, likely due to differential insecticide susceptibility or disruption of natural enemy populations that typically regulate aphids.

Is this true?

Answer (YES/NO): NO